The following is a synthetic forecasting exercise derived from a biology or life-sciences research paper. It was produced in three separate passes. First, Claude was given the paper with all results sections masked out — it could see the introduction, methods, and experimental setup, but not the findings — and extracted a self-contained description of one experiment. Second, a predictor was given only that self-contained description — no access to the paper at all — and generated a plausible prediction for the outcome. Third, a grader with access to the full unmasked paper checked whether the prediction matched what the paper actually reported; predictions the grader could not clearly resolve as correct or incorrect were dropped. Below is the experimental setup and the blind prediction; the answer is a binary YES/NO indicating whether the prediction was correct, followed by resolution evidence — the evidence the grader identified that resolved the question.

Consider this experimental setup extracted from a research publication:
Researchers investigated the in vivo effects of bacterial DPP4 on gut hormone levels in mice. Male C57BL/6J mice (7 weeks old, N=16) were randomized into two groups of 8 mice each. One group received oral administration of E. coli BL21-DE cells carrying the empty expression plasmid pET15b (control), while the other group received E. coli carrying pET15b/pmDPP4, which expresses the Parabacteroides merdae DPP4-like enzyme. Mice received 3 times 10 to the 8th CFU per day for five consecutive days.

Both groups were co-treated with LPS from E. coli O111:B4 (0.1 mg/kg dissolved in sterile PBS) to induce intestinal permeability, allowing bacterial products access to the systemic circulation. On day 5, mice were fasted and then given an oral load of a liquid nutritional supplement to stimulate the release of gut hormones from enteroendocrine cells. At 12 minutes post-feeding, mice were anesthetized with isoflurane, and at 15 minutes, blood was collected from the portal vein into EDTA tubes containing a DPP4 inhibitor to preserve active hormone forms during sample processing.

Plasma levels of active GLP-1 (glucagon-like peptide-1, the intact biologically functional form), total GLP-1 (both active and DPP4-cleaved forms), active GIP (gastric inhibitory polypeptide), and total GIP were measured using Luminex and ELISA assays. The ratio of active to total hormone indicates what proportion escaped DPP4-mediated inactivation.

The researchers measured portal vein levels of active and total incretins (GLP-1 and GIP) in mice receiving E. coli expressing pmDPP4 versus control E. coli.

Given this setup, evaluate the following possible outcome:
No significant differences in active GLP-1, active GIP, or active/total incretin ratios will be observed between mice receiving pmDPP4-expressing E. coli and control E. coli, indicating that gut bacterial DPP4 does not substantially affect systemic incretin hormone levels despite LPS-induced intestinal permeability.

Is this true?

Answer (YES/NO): NO